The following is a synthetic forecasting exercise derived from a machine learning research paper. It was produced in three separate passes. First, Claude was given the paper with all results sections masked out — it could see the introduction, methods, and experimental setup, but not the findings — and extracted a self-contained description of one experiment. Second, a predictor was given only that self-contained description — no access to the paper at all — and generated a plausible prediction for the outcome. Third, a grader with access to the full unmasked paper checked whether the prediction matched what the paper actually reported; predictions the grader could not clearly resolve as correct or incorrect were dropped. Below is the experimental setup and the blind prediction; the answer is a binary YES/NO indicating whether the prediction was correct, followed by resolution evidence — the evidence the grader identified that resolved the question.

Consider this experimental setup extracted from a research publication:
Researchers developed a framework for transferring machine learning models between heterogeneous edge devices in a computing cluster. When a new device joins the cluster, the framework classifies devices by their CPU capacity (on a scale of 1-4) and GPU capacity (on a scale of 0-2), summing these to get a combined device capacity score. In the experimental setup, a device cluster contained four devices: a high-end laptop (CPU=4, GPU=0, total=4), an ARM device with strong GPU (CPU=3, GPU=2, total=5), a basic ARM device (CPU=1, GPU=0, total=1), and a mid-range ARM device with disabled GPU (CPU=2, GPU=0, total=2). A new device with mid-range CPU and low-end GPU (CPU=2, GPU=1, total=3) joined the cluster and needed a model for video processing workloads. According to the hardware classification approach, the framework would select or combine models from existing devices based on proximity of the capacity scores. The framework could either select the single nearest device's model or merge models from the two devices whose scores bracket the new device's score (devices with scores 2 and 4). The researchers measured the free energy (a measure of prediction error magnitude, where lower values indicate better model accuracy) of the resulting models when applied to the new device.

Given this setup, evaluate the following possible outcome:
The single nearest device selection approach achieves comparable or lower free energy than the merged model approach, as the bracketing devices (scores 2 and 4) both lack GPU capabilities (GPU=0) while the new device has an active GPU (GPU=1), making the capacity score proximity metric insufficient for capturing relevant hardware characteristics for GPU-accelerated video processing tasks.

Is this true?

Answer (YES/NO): NO